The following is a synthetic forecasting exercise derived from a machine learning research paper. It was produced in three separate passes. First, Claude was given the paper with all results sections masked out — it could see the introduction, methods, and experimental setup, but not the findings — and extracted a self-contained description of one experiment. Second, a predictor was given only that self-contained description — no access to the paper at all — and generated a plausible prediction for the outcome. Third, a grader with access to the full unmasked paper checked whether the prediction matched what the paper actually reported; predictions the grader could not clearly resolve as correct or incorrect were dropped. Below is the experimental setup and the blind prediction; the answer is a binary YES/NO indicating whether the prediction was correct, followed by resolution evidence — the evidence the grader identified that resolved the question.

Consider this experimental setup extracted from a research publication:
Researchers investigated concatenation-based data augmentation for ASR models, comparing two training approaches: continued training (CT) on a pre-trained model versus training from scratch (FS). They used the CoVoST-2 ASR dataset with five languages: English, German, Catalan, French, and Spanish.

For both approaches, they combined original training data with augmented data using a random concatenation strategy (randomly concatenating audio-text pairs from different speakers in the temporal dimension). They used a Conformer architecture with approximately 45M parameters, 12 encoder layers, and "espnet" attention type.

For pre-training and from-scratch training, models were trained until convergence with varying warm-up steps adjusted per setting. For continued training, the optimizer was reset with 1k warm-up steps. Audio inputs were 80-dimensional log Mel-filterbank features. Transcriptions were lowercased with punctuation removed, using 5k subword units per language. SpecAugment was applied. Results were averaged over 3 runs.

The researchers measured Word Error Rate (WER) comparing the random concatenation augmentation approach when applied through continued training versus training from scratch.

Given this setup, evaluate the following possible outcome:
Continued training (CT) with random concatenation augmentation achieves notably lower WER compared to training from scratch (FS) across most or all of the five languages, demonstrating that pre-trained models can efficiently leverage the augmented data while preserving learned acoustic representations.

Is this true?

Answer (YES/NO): NO